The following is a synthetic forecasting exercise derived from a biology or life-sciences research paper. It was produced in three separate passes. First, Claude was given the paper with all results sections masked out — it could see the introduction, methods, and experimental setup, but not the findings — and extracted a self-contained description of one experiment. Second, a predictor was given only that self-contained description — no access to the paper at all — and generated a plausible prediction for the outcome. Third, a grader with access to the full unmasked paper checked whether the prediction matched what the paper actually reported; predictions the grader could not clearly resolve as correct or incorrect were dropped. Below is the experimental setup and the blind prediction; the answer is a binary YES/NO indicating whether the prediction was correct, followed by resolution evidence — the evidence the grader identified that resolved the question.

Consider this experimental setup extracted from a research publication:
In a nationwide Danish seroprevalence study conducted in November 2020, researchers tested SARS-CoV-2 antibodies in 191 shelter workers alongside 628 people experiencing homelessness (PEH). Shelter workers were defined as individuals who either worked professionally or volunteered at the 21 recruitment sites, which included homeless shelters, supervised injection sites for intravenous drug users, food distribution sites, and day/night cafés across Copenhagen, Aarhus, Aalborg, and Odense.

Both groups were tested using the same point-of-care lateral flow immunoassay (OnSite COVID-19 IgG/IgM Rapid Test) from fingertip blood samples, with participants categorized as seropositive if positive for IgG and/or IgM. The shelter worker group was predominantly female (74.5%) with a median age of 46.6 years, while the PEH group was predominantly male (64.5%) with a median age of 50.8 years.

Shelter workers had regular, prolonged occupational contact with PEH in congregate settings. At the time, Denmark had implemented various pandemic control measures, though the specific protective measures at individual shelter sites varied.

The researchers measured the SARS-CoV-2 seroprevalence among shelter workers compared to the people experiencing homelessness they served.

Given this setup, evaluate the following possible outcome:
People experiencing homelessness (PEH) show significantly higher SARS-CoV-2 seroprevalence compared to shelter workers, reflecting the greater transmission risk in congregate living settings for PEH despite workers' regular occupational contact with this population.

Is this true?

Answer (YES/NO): NO